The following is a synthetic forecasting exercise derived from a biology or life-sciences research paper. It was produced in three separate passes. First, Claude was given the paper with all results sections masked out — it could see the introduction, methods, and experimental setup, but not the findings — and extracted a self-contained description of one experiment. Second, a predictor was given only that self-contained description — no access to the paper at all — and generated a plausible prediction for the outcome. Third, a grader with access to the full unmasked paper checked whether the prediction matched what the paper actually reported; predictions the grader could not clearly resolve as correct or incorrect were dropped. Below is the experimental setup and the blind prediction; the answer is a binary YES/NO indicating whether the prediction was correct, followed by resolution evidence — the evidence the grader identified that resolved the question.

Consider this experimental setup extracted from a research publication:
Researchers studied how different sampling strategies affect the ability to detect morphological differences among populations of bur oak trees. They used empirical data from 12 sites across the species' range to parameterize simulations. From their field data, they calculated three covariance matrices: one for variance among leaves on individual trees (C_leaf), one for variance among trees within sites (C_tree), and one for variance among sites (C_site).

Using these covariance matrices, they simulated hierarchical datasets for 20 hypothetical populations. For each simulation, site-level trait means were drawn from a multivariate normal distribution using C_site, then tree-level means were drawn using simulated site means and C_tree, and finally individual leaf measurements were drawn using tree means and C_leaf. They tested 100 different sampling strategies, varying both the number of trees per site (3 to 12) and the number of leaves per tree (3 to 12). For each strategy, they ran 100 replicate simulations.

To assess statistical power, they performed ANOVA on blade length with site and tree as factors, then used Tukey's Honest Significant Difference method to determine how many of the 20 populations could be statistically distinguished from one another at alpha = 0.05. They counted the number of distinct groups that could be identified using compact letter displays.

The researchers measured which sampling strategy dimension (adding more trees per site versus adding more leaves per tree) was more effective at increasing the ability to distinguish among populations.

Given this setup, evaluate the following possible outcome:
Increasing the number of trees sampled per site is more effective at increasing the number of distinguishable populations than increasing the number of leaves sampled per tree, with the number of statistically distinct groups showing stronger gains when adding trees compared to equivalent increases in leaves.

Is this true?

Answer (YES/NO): NO